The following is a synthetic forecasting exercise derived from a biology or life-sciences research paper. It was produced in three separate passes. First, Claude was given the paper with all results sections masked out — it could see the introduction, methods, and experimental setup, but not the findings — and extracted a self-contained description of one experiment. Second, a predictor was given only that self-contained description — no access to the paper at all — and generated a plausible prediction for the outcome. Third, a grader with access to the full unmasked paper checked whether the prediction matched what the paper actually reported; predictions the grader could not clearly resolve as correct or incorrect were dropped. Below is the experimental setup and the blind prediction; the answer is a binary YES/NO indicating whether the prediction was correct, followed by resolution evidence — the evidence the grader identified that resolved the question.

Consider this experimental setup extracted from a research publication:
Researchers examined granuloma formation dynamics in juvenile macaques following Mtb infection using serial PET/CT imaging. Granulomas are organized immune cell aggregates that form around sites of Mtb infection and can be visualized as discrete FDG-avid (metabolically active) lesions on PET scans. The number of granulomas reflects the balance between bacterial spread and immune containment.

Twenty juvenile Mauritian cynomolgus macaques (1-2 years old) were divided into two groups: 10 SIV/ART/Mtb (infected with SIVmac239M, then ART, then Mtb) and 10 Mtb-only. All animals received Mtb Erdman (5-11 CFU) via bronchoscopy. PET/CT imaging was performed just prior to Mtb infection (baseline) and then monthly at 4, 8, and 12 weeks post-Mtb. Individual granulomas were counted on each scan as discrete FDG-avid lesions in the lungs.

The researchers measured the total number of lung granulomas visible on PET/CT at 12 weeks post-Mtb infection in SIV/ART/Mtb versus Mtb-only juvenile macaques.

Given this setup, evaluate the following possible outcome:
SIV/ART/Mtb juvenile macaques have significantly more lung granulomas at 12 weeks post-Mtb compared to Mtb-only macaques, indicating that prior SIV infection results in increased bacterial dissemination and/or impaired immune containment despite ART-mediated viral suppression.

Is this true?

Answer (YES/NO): NO